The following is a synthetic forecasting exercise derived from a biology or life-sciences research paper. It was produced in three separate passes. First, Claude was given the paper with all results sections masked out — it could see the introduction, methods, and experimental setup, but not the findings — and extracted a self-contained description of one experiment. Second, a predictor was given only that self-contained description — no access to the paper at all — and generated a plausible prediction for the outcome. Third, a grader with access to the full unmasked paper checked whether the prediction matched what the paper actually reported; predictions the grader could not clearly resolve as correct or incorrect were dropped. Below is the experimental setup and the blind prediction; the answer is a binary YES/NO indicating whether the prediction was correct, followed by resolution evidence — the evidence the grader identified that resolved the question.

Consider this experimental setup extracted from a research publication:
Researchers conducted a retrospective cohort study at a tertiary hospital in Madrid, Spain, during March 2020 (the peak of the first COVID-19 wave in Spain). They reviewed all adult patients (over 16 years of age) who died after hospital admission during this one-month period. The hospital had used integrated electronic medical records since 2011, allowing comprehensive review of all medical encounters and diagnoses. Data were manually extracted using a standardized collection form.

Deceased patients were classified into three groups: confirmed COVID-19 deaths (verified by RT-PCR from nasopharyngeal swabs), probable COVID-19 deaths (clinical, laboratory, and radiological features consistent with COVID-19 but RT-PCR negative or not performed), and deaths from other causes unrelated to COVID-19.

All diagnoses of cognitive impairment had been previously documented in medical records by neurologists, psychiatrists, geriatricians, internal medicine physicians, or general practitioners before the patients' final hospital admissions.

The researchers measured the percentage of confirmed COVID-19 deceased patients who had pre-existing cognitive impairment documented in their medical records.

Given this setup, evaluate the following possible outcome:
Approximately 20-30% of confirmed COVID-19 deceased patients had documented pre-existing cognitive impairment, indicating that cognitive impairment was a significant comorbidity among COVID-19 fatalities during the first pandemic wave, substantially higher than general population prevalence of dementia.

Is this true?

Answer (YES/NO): YES